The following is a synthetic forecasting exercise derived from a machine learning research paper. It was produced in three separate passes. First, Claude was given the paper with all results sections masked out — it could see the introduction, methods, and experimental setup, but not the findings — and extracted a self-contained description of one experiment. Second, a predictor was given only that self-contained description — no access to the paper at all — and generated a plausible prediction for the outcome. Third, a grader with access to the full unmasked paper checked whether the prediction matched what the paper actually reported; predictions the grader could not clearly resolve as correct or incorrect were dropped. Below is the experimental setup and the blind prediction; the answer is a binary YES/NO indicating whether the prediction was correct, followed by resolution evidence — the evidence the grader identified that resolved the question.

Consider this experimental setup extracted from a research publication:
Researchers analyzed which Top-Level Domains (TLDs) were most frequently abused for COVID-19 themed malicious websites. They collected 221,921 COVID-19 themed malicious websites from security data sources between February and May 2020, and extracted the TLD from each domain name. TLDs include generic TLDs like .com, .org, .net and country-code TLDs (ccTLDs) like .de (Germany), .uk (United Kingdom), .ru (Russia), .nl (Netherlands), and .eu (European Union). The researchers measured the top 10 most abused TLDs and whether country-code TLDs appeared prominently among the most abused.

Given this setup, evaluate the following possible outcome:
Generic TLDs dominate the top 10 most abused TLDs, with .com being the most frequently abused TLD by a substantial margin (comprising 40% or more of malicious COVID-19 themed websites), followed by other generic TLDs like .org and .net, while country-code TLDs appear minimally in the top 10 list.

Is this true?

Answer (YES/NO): NO